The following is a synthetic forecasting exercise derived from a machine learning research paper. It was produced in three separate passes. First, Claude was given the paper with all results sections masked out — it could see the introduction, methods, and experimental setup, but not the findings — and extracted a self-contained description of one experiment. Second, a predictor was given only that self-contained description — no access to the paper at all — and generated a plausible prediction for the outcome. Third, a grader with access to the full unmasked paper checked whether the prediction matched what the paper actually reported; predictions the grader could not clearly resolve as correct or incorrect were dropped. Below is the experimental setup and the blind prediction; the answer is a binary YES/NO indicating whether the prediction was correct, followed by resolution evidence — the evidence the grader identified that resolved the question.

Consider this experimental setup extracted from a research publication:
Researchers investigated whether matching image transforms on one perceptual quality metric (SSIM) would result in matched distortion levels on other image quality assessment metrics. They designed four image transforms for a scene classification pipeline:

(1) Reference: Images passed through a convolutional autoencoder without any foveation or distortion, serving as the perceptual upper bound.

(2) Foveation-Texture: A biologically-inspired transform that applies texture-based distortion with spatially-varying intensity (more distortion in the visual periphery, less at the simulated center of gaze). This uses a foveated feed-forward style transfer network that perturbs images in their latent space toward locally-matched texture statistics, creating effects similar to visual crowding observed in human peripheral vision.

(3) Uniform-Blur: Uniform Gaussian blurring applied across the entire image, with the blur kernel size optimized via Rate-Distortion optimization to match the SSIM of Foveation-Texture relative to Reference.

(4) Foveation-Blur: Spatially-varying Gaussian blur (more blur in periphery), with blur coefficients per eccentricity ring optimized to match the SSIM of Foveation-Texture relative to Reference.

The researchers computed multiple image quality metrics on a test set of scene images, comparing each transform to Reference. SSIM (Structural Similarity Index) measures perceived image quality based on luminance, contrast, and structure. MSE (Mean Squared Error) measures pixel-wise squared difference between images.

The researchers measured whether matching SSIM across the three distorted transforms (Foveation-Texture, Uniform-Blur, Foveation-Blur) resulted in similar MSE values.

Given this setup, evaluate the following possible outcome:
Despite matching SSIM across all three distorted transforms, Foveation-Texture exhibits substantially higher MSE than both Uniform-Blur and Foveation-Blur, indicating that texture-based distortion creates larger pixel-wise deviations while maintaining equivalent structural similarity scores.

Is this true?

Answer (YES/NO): YES